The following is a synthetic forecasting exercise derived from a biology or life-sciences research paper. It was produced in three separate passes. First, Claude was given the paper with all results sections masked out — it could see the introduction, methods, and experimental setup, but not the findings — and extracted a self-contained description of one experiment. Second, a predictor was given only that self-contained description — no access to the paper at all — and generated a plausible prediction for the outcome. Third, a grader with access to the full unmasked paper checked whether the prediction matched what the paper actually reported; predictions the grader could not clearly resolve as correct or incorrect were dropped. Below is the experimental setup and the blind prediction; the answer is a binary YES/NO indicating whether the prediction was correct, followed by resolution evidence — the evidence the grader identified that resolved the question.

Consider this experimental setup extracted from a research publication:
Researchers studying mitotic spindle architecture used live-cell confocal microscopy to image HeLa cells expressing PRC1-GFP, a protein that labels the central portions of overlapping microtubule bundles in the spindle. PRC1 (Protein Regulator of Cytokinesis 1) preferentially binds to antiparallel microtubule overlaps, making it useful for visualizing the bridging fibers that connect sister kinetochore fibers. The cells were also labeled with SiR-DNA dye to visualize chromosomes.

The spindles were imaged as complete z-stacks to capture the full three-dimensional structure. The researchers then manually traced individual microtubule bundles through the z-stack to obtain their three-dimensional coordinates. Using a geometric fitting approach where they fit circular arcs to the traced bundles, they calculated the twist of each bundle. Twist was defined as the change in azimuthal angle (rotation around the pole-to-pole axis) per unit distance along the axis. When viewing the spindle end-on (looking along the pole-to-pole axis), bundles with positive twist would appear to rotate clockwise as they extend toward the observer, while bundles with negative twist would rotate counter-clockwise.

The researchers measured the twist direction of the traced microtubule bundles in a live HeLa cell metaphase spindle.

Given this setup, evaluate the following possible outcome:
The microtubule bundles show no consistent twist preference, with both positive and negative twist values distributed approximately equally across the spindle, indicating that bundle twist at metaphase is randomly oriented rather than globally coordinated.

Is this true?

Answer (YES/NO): NO